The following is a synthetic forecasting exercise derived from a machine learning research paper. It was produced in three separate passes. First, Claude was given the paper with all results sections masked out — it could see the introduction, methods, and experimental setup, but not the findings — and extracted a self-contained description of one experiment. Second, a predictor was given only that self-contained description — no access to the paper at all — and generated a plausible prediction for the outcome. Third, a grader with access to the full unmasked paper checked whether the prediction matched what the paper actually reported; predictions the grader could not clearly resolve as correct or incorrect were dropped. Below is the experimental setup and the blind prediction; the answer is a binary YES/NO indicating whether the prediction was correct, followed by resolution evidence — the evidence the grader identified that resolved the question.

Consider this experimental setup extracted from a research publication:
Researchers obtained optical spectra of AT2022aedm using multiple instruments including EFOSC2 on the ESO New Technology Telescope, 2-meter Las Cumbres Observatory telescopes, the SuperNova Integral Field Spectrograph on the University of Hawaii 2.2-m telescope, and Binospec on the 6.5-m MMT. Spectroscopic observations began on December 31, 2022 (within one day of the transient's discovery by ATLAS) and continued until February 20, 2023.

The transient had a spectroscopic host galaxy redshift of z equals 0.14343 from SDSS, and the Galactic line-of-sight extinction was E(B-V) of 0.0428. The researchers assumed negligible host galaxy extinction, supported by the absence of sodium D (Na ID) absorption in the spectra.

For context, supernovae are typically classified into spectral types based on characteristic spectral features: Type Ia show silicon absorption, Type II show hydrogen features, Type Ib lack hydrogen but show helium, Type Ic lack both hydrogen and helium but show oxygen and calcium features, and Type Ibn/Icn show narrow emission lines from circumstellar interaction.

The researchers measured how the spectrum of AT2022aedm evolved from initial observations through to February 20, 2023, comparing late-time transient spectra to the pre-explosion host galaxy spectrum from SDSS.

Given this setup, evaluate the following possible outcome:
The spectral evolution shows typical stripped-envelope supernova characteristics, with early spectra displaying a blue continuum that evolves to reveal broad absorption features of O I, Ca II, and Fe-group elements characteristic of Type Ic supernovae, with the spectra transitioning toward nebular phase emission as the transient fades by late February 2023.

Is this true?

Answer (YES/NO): NO